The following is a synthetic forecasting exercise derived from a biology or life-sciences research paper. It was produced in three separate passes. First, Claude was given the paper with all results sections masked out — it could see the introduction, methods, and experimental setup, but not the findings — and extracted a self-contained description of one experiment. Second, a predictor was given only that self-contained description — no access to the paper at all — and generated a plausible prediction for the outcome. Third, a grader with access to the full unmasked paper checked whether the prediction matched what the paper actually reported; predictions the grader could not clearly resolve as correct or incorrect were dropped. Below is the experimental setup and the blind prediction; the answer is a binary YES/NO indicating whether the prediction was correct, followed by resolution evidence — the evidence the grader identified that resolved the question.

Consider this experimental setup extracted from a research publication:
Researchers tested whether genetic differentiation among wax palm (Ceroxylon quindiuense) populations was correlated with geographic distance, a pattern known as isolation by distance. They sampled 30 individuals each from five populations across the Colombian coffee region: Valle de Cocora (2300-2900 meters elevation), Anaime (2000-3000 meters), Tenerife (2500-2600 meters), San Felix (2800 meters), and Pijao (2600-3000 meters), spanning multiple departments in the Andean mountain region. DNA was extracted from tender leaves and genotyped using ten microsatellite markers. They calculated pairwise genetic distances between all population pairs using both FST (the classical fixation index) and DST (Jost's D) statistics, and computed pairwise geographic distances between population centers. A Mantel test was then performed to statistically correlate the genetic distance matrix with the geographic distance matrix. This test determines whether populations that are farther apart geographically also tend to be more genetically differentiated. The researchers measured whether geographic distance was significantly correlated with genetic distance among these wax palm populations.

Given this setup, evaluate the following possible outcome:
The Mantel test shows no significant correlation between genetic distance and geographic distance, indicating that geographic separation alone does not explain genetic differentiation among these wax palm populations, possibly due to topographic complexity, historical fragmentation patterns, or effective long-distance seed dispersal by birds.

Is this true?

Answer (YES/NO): YES